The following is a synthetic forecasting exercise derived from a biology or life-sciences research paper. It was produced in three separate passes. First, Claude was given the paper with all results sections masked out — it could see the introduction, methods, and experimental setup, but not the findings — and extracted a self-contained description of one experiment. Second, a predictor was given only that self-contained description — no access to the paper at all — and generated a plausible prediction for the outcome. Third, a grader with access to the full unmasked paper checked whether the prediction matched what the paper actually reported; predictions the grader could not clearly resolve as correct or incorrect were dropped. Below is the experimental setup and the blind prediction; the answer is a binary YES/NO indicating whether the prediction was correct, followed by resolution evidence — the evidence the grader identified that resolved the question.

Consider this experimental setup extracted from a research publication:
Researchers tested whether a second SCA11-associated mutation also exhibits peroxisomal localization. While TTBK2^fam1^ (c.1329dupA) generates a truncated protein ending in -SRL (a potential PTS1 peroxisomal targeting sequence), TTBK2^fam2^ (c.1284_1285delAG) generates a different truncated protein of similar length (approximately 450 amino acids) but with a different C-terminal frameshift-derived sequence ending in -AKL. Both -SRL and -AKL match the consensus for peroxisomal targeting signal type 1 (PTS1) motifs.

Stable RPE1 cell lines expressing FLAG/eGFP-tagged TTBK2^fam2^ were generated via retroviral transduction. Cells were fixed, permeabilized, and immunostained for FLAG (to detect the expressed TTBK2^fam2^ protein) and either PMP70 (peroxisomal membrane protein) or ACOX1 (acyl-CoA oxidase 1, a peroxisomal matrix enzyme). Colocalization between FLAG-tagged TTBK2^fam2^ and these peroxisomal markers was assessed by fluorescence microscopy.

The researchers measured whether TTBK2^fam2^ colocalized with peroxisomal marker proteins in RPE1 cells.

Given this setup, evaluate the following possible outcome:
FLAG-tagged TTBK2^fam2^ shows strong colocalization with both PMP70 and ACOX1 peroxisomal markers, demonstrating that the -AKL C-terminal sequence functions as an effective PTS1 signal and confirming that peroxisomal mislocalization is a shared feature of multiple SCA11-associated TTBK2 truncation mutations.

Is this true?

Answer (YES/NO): YES